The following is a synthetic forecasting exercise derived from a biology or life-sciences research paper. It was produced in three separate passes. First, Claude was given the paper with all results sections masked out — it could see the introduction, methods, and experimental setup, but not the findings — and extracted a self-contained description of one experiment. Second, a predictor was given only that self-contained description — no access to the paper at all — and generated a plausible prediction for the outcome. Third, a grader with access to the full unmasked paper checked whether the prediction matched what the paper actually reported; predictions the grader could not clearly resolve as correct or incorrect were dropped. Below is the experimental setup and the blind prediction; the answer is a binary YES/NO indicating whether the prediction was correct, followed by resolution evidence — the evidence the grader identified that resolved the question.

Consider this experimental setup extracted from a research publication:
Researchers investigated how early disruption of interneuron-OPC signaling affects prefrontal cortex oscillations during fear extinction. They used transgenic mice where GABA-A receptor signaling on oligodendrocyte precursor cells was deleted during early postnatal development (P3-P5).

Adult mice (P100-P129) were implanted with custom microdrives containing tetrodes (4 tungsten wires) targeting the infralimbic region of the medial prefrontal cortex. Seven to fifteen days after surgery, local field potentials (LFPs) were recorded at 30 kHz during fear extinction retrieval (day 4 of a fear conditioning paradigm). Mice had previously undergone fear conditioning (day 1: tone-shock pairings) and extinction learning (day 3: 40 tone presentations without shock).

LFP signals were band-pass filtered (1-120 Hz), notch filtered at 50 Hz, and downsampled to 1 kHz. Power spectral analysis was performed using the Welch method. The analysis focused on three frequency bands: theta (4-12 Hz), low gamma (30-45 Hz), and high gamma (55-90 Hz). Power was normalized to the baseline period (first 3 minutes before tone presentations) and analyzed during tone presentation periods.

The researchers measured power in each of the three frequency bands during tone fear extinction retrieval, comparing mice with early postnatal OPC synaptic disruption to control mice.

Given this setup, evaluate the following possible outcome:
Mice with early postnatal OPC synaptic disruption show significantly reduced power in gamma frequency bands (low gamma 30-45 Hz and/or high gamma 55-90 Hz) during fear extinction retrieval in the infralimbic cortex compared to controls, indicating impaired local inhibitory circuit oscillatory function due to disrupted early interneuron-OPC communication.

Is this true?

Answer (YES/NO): YES